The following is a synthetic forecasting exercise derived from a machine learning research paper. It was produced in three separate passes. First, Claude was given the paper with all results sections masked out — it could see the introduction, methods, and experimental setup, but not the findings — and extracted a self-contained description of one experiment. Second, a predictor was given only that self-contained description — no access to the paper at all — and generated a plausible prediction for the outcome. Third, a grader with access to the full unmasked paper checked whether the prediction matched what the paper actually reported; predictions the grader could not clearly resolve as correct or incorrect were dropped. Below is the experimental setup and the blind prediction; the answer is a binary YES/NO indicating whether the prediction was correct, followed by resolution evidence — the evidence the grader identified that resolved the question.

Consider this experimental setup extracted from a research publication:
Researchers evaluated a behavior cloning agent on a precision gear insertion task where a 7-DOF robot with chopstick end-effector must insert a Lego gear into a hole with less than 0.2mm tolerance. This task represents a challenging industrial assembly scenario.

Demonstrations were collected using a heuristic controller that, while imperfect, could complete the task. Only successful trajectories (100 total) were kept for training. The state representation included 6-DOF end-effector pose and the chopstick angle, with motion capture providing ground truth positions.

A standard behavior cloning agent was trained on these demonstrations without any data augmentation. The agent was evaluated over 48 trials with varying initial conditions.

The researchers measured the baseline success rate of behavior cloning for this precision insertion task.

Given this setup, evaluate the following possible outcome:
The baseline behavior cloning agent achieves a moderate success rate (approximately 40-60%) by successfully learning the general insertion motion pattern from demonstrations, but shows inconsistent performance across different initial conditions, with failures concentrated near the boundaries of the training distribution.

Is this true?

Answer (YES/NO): YES